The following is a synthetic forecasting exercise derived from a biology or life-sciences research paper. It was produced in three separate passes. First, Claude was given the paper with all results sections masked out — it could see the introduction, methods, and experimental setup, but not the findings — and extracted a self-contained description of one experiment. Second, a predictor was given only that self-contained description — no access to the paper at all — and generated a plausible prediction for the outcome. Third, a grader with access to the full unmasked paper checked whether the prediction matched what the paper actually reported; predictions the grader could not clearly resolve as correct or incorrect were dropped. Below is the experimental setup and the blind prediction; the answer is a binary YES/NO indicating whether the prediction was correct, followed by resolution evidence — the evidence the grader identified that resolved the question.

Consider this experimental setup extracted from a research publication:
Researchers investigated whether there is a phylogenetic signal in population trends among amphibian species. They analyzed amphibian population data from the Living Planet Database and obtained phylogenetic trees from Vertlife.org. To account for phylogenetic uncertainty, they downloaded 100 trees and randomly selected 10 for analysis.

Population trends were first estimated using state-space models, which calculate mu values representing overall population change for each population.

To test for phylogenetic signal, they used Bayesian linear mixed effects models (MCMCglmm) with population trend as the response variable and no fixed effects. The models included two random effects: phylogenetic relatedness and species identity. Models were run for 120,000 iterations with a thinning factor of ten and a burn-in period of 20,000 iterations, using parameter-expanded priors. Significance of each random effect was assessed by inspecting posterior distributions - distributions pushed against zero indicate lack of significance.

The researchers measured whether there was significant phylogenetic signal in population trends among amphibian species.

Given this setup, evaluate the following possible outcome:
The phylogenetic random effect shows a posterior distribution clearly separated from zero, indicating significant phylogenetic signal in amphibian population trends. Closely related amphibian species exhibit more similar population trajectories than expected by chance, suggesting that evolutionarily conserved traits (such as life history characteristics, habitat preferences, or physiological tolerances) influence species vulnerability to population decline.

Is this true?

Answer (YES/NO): NO